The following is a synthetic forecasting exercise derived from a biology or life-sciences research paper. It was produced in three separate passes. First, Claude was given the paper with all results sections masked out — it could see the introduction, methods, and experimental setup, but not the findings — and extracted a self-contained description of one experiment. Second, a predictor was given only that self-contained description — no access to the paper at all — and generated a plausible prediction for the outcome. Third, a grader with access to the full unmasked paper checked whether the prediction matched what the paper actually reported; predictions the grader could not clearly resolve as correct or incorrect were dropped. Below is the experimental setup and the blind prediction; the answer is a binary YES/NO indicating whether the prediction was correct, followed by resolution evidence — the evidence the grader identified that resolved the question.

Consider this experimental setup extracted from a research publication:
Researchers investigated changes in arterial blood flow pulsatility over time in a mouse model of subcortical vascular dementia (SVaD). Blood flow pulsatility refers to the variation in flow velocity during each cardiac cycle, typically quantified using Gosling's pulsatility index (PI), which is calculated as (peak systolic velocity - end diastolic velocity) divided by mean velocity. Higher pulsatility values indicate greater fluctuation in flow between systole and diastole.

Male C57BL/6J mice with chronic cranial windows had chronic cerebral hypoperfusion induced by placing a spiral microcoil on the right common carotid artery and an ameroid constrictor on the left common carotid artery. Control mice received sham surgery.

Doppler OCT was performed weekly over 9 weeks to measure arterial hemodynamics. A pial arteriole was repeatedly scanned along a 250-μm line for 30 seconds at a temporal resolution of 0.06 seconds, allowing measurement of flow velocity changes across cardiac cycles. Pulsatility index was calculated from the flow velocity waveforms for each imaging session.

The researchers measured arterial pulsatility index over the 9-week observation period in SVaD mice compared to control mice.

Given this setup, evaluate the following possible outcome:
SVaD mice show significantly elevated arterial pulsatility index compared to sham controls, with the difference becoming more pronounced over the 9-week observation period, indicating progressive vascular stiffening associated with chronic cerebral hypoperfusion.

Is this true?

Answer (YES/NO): NO